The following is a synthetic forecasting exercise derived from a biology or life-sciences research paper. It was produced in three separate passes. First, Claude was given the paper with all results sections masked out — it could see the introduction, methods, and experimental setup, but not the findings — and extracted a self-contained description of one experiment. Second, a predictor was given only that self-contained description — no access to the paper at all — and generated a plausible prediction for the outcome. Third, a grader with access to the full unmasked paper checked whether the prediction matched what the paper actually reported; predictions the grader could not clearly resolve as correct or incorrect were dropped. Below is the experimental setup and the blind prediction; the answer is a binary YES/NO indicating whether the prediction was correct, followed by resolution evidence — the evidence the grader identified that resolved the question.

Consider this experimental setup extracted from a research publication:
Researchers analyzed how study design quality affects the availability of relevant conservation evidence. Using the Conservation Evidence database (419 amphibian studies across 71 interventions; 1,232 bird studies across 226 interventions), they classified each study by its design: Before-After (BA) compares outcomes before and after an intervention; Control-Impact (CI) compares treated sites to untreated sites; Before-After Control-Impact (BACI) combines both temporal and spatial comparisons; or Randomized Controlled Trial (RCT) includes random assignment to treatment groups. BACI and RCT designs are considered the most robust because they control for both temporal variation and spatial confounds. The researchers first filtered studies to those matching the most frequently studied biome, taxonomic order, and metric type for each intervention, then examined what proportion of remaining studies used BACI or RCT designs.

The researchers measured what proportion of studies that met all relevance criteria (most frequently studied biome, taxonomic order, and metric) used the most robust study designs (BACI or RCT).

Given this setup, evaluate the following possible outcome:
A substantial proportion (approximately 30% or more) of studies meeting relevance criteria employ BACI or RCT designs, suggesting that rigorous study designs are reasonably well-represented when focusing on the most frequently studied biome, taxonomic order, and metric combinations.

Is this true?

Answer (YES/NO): NO